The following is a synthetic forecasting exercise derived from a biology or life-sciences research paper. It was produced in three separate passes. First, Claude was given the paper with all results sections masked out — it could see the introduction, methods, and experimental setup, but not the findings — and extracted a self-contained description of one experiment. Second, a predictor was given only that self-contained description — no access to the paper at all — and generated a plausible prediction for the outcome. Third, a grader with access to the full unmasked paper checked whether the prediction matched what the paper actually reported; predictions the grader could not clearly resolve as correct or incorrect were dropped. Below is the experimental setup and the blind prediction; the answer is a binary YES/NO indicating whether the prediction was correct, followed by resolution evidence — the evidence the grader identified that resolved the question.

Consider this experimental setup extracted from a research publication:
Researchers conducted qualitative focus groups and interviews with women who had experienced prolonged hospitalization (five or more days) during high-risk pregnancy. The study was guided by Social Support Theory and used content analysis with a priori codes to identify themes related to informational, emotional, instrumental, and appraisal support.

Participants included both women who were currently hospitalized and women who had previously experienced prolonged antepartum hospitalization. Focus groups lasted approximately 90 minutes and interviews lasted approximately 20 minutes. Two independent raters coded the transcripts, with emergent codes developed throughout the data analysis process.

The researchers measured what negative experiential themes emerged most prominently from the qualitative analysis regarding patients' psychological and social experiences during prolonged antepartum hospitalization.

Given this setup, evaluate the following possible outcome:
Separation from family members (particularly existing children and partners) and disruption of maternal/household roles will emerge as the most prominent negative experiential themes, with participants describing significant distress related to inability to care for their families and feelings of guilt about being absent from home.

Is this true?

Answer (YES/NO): NO